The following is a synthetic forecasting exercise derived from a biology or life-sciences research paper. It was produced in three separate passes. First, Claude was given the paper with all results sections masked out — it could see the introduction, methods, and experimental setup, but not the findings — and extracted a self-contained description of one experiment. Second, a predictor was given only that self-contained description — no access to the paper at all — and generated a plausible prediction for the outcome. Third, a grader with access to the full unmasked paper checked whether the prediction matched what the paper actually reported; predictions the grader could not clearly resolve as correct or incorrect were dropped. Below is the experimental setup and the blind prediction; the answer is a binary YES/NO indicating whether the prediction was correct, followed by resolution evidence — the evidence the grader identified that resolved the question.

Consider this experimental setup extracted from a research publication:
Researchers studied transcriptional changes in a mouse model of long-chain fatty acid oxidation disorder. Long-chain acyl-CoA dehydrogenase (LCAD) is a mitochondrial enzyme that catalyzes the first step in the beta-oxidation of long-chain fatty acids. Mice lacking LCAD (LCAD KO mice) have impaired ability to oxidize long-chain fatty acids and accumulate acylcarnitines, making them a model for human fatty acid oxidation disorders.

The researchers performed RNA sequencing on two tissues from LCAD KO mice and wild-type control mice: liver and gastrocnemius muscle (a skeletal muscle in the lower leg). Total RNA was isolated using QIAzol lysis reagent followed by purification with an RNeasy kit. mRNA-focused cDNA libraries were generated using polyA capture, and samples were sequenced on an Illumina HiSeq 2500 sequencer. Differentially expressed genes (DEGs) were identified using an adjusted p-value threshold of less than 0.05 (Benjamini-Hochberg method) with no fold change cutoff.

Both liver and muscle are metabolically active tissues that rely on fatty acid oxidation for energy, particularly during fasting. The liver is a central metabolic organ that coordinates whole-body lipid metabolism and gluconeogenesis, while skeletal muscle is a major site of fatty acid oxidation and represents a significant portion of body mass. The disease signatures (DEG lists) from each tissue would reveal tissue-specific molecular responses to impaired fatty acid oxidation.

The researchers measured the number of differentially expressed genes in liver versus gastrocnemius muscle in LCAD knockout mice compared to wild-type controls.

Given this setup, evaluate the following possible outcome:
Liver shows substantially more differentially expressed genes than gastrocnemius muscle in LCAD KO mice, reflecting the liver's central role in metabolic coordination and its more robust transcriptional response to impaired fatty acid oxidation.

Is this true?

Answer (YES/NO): YES